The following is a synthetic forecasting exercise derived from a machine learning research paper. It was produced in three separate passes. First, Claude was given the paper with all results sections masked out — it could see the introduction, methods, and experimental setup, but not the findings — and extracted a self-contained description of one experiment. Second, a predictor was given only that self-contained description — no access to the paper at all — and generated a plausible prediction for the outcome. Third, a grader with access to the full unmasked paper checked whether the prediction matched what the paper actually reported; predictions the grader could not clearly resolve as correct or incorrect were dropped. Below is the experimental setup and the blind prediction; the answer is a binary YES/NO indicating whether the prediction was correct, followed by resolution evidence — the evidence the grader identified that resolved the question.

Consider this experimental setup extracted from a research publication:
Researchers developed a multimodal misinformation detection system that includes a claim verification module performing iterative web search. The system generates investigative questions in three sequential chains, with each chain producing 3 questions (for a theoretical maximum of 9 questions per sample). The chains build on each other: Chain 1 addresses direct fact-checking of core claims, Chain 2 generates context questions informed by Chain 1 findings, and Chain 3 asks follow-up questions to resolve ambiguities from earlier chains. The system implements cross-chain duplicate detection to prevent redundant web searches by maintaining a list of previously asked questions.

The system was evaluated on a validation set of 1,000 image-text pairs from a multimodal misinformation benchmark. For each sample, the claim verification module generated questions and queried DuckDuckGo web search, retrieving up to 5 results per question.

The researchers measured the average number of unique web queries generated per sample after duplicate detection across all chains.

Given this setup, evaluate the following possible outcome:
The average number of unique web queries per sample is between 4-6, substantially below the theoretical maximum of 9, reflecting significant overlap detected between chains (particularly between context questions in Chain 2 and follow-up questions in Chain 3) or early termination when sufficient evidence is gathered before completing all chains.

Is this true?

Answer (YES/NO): YES